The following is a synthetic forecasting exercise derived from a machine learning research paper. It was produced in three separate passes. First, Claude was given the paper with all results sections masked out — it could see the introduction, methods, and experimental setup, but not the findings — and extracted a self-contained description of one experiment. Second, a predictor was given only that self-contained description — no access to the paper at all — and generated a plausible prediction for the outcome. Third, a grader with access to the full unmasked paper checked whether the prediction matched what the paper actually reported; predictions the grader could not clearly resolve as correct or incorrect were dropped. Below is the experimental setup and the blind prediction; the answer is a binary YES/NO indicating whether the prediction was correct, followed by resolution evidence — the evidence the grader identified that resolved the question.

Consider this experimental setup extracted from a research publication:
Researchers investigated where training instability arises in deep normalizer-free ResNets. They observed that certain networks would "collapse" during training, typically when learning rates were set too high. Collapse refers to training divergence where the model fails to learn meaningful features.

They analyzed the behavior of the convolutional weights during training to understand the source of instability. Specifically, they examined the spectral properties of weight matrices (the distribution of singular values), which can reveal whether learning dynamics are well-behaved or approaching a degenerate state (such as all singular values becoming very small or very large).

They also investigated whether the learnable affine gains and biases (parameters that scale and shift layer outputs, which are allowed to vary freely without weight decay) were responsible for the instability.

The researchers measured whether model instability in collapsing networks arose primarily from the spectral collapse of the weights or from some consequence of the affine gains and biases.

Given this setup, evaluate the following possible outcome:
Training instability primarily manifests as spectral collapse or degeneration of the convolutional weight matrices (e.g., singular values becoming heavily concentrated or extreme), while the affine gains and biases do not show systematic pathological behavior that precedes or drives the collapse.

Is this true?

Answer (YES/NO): YES